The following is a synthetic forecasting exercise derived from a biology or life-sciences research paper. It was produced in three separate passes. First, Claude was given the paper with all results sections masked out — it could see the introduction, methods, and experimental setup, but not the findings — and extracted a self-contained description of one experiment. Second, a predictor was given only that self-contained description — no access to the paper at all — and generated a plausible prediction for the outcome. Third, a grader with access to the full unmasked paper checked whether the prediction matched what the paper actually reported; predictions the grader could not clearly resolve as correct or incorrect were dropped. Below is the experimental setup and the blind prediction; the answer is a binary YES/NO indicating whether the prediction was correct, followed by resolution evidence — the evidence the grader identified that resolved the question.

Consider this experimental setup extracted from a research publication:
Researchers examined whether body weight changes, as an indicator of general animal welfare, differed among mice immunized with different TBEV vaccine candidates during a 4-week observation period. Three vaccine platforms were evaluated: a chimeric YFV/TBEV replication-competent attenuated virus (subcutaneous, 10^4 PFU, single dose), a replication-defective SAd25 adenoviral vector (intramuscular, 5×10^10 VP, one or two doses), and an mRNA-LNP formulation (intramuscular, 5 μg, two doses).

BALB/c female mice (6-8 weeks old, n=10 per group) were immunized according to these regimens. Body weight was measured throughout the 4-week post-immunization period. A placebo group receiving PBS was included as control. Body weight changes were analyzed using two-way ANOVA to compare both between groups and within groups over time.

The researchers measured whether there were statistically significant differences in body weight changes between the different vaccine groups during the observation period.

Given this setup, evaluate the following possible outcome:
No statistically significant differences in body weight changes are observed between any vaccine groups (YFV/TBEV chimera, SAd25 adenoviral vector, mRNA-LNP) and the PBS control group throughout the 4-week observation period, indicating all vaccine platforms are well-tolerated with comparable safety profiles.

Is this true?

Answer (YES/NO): NO